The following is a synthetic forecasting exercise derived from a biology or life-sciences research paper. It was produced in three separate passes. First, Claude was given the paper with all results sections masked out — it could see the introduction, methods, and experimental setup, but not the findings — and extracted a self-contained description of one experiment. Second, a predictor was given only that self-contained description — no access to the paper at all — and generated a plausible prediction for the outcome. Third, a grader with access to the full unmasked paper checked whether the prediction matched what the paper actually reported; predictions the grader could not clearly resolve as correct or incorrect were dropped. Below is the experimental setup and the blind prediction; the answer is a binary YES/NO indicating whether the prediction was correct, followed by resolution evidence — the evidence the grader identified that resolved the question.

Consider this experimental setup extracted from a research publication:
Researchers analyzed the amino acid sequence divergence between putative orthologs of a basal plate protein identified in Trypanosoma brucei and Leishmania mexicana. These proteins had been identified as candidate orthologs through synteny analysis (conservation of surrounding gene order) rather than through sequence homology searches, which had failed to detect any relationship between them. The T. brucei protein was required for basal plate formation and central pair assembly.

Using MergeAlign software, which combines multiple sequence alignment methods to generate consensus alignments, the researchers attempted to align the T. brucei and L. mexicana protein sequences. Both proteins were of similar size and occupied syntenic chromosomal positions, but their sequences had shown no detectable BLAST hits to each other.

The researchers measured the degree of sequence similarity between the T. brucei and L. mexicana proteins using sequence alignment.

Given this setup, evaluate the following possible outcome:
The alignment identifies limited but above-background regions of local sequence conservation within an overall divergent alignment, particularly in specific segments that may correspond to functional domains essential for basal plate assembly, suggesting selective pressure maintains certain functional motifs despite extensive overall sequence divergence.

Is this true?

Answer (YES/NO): NO